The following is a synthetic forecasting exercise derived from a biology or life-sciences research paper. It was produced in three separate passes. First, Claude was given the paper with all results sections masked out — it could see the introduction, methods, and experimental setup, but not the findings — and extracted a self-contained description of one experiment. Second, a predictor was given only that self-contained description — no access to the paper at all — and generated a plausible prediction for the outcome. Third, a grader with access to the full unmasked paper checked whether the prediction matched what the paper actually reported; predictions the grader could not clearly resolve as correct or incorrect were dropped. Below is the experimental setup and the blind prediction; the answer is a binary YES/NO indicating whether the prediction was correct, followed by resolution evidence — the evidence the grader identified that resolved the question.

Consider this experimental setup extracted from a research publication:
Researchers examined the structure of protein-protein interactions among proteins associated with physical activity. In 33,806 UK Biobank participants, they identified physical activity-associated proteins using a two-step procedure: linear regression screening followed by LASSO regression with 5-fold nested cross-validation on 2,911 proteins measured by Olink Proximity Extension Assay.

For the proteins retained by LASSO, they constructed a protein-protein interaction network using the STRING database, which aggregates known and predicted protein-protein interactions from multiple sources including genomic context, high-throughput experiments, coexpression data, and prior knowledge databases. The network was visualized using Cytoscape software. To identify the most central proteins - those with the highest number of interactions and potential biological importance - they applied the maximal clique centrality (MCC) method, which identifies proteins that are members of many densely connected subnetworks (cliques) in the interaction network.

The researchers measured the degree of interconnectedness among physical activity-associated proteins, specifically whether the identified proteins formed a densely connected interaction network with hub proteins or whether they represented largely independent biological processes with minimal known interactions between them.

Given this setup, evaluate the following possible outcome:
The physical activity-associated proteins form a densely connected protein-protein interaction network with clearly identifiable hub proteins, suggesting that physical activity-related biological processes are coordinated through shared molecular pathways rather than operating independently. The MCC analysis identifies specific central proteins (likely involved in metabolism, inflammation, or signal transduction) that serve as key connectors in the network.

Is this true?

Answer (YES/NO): YES